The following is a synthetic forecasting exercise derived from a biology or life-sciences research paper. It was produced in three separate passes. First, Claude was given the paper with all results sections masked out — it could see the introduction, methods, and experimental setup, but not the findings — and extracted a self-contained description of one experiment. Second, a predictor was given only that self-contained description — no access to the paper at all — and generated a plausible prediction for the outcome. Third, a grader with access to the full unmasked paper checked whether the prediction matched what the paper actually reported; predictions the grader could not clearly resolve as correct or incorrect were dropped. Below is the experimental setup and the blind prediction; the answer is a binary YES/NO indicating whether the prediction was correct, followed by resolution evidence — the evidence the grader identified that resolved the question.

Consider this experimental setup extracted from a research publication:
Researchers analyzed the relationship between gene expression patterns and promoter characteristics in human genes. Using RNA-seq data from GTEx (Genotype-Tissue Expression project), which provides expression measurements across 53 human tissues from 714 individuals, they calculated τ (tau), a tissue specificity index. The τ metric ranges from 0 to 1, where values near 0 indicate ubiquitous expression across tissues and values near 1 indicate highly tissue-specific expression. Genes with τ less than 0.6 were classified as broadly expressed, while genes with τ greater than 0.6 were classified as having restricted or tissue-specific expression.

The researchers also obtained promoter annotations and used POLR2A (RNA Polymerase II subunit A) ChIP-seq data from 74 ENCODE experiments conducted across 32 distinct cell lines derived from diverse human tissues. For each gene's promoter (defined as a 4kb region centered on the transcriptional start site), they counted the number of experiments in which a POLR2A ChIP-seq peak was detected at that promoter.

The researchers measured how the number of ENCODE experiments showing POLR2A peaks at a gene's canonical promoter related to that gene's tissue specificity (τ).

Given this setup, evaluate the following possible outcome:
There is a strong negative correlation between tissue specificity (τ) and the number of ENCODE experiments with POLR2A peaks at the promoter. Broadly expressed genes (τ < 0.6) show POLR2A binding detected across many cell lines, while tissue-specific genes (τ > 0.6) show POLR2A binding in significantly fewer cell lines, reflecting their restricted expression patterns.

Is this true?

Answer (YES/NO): YES